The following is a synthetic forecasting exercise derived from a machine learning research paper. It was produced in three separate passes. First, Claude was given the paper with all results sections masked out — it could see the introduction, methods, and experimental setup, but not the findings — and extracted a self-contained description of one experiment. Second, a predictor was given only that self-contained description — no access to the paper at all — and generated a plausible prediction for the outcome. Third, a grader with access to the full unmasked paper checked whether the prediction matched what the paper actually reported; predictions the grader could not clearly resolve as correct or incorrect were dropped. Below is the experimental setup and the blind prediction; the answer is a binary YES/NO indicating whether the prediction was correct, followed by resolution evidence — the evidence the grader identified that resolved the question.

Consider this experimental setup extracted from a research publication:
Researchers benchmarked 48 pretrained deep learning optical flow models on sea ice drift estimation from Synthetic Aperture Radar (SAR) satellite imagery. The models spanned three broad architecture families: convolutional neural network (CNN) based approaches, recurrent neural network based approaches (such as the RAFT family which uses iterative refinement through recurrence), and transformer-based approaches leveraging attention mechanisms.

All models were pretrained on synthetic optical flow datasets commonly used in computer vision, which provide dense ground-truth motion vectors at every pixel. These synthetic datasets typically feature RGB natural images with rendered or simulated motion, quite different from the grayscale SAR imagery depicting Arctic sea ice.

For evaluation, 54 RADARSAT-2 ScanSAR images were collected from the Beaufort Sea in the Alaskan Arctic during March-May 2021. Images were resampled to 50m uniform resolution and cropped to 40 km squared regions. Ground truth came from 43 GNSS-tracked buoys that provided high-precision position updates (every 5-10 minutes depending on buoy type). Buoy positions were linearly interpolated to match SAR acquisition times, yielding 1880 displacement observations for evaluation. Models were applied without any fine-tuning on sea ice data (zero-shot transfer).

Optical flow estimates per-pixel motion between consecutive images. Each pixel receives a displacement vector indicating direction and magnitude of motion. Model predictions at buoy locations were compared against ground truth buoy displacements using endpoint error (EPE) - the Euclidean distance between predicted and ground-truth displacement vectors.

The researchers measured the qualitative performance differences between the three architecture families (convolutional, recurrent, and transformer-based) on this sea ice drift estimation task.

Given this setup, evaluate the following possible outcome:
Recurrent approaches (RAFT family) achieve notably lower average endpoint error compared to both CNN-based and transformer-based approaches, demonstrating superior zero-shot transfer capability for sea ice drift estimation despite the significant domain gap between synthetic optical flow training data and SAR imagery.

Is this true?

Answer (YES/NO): NO